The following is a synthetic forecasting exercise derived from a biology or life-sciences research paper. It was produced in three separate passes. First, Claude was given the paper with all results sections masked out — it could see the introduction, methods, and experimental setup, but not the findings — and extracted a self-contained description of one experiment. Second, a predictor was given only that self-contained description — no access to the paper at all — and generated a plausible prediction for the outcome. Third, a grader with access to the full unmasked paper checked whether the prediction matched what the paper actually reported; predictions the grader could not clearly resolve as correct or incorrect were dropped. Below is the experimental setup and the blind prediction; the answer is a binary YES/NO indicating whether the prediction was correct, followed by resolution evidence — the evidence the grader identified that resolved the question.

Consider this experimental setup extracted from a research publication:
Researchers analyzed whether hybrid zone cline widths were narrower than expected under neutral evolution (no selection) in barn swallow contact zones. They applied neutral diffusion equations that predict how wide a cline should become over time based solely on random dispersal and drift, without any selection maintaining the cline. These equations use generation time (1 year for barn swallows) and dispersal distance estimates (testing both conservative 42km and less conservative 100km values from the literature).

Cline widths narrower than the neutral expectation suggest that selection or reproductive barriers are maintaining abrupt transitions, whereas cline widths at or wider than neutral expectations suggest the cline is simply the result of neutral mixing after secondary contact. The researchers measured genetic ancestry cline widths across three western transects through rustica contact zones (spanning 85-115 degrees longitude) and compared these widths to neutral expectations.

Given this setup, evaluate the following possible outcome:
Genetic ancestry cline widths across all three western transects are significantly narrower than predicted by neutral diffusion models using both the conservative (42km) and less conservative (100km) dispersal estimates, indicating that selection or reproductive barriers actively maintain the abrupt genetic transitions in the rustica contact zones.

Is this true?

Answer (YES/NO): NO